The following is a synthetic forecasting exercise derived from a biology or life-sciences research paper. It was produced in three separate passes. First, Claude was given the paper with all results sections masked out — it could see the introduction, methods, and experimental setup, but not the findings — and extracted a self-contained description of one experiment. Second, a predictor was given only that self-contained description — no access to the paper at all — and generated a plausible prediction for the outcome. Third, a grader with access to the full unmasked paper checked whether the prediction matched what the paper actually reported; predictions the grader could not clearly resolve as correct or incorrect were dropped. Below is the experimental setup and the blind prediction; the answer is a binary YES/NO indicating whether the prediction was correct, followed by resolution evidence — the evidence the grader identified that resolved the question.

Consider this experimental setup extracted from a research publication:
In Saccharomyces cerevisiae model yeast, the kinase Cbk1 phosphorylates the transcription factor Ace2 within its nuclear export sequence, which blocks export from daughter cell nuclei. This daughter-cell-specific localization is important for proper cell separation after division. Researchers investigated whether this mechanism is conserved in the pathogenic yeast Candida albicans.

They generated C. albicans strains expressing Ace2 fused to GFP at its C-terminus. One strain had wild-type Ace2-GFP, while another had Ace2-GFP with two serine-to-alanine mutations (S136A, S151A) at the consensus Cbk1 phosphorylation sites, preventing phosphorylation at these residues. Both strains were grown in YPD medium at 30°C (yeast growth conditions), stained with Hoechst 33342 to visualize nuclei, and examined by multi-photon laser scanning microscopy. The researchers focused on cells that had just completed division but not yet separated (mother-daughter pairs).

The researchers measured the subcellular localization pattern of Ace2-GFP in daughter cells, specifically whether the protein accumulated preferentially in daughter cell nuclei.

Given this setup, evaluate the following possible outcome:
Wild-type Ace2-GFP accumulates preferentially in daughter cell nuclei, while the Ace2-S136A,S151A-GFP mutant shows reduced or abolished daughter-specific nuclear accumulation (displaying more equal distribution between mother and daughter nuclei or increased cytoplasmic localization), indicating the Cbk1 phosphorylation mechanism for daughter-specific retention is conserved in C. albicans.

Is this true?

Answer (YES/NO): YES